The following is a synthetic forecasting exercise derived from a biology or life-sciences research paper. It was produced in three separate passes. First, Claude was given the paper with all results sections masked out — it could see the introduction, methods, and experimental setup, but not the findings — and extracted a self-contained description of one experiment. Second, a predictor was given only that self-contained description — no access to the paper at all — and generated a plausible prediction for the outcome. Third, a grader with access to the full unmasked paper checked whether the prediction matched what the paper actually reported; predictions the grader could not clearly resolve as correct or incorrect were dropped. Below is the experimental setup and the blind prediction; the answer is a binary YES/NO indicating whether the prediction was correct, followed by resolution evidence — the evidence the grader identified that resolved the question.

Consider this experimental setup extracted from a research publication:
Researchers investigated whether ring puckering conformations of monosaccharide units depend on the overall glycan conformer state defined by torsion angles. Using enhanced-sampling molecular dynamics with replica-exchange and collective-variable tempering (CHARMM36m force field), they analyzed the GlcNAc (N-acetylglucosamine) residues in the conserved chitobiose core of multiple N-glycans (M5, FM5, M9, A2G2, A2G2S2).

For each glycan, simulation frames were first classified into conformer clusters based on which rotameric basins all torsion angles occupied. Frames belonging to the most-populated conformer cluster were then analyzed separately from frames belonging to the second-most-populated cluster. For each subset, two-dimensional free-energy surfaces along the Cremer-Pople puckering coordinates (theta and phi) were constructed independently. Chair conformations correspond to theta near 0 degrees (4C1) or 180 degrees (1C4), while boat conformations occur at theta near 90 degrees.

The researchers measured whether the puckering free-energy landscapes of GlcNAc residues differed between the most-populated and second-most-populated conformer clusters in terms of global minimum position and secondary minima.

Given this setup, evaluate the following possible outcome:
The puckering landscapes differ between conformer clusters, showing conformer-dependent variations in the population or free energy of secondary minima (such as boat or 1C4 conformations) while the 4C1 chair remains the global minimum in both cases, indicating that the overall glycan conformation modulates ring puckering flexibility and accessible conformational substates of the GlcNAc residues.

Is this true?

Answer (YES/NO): YES